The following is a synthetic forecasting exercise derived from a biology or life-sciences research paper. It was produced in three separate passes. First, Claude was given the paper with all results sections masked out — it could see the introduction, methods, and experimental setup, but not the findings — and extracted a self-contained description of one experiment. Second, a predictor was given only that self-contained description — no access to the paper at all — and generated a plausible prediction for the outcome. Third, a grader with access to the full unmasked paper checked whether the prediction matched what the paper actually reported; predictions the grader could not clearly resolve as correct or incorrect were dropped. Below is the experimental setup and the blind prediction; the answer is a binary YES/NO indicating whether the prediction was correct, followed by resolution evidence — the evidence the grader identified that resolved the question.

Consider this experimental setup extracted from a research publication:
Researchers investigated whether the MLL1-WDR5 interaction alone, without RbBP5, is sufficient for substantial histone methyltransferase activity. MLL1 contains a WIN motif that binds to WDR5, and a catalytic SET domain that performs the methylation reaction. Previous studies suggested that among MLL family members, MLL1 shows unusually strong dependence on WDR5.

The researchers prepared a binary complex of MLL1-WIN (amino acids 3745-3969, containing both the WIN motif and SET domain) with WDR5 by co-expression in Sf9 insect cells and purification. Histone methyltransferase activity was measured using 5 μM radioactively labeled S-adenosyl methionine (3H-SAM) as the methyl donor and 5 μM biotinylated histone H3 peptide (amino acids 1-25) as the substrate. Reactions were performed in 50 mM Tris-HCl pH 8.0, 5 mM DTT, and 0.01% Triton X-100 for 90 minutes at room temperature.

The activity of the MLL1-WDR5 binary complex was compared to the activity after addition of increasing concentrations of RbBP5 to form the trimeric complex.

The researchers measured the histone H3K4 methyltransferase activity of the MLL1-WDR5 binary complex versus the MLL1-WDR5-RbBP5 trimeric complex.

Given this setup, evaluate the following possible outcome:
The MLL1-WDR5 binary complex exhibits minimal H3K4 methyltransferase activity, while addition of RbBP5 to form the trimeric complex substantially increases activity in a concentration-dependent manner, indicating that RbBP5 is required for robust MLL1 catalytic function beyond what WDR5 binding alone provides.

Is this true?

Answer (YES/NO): YES